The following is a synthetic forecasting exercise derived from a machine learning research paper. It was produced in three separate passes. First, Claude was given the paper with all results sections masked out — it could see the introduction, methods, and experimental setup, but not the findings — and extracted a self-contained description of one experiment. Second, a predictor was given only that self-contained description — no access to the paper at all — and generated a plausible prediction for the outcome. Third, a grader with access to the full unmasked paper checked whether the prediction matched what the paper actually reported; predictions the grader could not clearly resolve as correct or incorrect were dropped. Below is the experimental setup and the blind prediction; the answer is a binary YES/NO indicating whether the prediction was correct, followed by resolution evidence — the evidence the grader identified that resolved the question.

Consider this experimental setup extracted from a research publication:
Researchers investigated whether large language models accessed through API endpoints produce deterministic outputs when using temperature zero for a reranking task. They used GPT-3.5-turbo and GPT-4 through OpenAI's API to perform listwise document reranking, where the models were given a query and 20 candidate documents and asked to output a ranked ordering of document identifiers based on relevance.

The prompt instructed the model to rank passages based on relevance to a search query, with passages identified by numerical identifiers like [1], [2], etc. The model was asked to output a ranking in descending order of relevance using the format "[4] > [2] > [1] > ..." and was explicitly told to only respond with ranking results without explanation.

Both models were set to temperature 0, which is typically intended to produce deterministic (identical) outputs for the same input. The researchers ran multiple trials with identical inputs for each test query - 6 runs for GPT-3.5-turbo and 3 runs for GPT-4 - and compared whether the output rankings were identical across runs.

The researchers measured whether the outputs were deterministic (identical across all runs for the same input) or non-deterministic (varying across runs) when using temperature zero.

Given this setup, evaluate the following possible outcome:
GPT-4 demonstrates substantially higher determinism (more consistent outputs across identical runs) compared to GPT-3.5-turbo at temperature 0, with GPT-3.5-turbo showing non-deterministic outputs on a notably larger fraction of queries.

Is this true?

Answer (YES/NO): NO